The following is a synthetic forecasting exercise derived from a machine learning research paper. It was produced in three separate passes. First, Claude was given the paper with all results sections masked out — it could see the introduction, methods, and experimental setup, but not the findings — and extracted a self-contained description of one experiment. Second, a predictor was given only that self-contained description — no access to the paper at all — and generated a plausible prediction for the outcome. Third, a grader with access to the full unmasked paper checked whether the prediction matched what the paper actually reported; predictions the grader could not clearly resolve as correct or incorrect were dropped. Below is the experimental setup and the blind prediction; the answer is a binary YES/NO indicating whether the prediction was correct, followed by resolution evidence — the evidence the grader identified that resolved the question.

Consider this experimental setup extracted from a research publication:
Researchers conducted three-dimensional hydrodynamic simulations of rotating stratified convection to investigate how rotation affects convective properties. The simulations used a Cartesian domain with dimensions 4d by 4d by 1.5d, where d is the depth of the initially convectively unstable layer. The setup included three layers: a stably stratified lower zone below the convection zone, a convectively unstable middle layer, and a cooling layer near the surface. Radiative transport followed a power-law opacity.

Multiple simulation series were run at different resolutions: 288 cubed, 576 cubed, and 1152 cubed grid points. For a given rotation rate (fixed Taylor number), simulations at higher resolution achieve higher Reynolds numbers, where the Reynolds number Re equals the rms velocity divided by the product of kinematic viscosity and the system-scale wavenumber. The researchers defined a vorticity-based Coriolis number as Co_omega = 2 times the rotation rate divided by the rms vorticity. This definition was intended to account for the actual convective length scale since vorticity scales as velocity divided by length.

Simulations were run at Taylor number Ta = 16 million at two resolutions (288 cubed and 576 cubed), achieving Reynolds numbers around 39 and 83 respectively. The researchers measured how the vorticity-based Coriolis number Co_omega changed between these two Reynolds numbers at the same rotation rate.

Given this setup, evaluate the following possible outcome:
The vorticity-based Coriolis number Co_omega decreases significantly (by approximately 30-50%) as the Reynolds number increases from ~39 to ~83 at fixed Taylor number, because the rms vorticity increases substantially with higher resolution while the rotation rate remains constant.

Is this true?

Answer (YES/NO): YES